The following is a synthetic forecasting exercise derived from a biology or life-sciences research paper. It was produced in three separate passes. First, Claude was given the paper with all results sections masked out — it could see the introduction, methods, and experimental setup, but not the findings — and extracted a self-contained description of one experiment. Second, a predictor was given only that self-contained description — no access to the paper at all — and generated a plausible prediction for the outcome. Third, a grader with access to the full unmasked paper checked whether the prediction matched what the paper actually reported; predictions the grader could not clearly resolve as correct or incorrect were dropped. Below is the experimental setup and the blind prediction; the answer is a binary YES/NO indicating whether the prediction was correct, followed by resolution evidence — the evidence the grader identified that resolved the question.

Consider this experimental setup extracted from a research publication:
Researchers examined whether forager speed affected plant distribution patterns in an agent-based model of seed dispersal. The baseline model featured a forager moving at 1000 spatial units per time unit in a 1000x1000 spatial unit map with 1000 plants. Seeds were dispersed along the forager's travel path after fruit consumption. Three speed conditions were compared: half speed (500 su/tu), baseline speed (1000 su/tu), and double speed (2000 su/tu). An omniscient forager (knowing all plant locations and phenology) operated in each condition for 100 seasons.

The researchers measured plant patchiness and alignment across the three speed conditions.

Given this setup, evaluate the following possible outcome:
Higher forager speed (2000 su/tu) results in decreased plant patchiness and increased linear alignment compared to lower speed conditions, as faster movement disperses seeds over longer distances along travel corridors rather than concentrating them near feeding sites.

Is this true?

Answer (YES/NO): NO